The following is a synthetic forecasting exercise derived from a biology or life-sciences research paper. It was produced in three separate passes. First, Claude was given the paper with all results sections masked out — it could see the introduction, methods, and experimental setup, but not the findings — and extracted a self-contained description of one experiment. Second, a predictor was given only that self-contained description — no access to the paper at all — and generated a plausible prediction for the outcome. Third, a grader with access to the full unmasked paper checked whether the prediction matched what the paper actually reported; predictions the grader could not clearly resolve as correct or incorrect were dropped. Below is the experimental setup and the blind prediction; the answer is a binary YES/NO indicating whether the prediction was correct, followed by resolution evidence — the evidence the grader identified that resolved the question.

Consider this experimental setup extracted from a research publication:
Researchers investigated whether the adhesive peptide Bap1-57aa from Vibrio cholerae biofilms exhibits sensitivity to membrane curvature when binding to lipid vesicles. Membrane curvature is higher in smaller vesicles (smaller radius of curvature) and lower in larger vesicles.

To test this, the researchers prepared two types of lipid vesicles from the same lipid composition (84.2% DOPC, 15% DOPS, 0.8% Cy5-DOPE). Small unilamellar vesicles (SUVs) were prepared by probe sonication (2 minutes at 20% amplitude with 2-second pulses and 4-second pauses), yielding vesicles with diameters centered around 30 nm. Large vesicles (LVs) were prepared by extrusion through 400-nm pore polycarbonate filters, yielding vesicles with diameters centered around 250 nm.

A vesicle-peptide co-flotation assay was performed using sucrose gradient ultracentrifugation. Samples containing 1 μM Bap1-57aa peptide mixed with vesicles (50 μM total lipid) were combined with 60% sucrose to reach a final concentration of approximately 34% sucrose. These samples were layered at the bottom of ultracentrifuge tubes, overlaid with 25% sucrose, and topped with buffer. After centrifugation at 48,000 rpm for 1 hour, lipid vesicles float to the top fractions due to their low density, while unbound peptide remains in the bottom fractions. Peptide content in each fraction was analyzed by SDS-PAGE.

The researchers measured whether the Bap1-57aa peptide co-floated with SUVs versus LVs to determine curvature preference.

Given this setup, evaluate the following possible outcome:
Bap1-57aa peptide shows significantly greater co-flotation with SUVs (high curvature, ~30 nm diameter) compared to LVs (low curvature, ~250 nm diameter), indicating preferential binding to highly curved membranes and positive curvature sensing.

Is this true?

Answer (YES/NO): YES